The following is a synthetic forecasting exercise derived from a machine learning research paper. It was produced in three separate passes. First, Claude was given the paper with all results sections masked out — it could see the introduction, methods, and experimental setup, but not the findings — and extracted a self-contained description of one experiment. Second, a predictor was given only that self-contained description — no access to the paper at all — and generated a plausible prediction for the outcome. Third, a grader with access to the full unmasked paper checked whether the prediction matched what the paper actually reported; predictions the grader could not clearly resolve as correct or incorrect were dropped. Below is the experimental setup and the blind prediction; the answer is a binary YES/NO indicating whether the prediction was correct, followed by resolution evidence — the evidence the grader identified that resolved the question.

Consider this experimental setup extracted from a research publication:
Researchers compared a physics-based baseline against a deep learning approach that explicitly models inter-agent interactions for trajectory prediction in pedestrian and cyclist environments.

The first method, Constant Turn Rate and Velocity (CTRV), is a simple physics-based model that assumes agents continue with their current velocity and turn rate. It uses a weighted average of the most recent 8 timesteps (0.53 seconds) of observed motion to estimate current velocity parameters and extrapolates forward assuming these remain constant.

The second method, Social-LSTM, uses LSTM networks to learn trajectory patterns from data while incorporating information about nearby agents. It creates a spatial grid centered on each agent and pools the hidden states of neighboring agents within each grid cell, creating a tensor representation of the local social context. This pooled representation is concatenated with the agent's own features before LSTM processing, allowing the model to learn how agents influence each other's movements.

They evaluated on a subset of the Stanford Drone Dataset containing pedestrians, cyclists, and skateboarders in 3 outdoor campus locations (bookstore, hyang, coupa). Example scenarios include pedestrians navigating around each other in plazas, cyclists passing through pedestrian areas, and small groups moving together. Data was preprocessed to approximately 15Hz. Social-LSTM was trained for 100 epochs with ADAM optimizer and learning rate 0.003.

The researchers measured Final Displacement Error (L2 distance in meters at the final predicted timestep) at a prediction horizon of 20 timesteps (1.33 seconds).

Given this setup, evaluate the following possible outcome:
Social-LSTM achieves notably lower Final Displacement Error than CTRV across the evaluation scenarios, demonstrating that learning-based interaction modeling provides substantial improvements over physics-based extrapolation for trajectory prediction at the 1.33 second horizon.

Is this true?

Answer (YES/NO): NO